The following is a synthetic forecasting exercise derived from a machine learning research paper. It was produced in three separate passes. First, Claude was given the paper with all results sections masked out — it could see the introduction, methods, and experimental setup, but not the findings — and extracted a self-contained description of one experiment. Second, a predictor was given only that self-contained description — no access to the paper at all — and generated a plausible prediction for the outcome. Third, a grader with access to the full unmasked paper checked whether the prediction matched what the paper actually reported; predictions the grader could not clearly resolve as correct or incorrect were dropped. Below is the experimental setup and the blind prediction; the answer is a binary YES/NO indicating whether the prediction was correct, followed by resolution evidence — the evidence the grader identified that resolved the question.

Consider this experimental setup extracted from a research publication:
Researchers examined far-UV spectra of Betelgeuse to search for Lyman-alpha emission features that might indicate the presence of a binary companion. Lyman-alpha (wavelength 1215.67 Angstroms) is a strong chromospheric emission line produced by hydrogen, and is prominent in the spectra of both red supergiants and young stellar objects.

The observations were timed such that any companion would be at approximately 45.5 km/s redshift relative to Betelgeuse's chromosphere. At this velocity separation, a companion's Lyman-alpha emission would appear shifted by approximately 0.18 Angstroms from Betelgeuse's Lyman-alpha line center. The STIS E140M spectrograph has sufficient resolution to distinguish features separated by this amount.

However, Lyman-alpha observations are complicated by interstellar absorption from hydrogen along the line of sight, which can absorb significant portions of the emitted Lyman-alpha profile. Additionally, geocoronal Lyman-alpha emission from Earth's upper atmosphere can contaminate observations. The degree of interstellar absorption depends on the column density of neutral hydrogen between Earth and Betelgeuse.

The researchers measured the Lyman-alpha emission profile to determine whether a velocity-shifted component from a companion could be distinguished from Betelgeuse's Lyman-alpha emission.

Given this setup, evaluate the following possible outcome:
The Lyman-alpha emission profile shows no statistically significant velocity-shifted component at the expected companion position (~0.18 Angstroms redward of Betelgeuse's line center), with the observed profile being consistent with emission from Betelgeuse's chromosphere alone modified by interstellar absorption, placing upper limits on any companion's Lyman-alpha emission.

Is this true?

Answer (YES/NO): NO